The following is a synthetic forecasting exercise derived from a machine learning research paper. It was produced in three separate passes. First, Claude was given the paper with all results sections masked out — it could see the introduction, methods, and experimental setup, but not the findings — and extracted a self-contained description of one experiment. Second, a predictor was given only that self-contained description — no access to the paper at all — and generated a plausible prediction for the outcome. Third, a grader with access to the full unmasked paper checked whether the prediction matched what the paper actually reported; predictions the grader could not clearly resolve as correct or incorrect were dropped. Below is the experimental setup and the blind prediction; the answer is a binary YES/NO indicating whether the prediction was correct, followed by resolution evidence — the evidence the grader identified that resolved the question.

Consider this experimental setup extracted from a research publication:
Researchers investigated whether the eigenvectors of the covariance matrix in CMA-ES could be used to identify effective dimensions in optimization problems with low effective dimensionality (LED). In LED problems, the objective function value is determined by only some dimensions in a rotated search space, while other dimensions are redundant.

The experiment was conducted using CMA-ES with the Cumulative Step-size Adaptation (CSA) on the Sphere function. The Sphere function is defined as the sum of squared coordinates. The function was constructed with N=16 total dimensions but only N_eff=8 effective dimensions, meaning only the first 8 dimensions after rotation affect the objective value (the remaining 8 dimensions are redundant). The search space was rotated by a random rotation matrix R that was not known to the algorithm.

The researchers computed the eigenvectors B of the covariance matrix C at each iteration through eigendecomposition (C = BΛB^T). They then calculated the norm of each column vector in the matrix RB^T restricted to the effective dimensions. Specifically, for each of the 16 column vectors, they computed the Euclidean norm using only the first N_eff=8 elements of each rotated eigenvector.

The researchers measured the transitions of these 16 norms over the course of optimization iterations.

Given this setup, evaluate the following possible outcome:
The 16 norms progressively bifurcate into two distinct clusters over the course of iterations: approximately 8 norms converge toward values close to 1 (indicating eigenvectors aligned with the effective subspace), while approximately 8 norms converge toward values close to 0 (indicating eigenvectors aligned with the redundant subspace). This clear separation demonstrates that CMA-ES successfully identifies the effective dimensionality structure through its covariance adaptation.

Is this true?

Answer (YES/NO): YES